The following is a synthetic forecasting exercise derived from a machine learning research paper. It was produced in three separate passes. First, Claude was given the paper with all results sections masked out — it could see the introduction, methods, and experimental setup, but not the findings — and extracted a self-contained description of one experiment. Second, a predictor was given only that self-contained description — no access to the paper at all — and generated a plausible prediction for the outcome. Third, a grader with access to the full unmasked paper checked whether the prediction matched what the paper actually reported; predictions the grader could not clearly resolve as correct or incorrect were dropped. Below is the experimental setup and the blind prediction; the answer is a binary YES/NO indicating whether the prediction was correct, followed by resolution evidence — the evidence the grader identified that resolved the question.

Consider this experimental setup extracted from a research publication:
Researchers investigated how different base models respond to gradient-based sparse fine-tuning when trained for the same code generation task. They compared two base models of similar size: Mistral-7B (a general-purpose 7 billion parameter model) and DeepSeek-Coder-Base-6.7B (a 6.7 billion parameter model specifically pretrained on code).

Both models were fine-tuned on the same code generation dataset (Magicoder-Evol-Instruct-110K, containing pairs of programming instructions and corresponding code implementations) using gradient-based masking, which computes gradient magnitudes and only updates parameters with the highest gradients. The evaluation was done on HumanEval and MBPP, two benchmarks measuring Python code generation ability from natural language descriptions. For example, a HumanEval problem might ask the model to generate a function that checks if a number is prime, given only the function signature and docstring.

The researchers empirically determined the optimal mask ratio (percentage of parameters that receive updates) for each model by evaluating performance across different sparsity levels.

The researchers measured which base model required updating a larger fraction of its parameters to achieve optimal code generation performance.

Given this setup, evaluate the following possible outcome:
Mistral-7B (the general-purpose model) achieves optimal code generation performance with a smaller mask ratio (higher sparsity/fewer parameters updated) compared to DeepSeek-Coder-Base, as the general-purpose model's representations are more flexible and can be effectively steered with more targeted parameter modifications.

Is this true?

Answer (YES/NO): YES